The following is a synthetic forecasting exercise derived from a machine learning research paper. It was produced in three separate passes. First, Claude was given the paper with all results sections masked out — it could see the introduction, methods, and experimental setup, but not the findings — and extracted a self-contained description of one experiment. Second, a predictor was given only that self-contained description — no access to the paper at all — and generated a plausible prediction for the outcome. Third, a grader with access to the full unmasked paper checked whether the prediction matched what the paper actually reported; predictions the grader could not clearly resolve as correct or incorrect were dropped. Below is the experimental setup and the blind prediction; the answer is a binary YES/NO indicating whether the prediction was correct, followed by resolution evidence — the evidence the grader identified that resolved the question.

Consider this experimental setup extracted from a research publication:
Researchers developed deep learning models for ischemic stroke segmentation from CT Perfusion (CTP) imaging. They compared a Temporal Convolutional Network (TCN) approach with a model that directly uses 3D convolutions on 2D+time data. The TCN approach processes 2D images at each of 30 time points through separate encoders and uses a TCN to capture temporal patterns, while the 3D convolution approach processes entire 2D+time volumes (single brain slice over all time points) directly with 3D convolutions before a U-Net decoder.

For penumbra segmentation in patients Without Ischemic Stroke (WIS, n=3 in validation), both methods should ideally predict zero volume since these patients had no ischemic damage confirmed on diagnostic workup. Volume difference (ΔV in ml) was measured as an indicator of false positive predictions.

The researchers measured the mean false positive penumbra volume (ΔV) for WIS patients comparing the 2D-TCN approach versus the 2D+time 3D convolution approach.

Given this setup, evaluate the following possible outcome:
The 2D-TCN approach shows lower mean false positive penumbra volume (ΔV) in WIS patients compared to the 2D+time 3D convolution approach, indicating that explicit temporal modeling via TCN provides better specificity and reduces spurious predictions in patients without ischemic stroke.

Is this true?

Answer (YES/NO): NO